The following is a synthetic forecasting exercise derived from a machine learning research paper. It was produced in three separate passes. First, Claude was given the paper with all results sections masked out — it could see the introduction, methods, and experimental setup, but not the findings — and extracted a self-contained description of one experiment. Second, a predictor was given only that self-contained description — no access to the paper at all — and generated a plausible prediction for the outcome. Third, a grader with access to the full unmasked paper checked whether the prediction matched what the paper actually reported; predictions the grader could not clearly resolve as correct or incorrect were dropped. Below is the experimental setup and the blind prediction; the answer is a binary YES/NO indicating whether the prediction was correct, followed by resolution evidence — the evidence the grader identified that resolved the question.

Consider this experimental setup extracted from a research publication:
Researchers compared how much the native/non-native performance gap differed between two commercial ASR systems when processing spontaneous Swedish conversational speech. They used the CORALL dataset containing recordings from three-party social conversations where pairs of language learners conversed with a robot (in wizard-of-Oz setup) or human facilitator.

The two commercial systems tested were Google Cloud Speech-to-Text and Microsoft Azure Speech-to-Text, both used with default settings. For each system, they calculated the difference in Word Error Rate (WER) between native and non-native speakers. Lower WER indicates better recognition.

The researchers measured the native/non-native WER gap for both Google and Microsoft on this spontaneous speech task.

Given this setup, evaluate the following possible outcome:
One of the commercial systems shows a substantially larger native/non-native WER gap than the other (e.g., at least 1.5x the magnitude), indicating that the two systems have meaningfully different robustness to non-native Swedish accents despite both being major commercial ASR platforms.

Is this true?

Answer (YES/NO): YES